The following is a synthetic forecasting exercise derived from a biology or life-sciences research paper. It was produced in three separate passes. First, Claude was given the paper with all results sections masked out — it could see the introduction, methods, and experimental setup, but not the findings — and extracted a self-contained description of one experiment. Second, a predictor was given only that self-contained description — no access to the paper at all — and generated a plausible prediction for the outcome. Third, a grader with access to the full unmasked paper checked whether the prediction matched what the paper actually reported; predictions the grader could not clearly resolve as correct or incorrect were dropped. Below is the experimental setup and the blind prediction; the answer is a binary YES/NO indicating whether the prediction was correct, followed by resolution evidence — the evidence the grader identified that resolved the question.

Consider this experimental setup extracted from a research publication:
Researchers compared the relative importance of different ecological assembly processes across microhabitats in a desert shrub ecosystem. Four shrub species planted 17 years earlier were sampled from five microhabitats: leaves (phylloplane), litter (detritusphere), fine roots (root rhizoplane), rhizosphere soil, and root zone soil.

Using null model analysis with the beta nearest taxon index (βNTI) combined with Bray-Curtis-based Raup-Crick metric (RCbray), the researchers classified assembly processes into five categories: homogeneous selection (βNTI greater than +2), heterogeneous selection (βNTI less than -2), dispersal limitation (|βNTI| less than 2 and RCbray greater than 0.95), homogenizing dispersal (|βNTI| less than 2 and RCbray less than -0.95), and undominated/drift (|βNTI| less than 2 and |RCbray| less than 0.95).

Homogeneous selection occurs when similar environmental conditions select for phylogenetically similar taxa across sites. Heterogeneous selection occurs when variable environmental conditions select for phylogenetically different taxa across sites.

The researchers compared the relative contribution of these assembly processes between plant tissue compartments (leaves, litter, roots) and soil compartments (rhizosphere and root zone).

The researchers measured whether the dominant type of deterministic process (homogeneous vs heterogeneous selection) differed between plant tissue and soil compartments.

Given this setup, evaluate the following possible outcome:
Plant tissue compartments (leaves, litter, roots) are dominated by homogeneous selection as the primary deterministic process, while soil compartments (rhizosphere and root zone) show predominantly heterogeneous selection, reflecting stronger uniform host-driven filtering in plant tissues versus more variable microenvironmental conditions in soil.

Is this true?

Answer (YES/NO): NO